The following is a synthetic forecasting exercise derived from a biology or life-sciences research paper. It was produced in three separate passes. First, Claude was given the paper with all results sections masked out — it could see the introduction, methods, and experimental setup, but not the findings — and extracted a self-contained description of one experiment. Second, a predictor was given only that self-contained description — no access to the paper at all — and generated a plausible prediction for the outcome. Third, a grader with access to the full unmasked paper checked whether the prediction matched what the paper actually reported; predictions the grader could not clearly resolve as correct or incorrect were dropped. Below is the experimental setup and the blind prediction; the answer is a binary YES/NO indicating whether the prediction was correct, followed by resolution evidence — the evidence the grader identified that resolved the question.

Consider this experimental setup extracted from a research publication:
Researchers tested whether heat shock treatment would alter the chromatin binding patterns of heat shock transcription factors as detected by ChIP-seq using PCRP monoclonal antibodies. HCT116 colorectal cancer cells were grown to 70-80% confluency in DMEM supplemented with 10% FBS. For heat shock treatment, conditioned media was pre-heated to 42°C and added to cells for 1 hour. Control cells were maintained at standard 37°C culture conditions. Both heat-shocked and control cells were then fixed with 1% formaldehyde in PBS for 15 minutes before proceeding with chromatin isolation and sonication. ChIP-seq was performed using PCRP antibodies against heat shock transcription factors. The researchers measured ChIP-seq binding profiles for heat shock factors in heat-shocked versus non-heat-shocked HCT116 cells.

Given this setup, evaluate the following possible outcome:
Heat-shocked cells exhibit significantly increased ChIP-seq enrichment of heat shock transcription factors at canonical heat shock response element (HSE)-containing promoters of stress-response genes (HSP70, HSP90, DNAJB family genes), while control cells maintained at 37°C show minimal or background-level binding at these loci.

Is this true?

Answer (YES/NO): YES